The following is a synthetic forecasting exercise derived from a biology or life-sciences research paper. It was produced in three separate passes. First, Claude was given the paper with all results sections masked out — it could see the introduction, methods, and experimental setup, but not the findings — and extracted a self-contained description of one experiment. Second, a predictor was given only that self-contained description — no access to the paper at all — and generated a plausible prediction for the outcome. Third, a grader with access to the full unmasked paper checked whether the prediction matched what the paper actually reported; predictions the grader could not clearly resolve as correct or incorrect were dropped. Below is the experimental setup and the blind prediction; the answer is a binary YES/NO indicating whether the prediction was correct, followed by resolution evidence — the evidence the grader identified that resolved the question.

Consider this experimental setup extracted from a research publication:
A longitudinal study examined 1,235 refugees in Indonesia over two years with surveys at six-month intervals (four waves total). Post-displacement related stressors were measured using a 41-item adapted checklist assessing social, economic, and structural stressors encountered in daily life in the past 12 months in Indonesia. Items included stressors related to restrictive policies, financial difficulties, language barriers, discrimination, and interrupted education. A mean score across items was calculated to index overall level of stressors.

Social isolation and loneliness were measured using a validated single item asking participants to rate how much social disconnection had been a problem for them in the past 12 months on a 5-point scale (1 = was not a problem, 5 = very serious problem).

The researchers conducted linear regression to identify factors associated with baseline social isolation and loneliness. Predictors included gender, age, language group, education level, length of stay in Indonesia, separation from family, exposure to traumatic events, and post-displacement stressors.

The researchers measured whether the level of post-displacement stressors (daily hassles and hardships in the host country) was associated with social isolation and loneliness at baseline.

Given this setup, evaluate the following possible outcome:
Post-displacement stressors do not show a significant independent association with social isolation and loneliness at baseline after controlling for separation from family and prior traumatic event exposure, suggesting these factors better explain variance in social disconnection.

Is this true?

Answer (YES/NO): NO